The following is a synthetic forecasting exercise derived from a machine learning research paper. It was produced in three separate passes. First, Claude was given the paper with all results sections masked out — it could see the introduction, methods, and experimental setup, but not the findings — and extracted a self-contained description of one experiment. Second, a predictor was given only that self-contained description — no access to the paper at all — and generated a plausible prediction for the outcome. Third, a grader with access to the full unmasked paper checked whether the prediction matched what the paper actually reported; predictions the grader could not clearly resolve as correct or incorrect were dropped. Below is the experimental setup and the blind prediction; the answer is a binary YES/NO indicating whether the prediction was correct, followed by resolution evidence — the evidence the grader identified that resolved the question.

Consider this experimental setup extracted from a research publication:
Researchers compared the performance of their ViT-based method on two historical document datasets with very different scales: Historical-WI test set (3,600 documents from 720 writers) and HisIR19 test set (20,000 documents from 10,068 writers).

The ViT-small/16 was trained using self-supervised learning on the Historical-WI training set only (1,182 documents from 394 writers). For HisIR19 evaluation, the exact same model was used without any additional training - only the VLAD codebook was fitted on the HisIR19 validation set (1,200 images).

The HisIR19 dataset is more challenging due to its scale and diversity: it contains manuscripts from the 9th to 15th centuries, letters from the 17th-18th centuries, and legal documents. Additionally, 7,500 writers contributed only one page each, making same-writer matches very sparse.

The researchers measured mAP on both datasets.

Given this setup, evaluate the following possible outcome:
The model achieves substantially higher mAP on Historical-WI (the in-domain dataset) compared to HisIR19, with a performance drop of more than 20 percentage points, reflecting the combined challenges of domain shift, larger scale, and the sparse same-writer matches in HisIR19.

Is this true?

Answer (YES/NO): NO